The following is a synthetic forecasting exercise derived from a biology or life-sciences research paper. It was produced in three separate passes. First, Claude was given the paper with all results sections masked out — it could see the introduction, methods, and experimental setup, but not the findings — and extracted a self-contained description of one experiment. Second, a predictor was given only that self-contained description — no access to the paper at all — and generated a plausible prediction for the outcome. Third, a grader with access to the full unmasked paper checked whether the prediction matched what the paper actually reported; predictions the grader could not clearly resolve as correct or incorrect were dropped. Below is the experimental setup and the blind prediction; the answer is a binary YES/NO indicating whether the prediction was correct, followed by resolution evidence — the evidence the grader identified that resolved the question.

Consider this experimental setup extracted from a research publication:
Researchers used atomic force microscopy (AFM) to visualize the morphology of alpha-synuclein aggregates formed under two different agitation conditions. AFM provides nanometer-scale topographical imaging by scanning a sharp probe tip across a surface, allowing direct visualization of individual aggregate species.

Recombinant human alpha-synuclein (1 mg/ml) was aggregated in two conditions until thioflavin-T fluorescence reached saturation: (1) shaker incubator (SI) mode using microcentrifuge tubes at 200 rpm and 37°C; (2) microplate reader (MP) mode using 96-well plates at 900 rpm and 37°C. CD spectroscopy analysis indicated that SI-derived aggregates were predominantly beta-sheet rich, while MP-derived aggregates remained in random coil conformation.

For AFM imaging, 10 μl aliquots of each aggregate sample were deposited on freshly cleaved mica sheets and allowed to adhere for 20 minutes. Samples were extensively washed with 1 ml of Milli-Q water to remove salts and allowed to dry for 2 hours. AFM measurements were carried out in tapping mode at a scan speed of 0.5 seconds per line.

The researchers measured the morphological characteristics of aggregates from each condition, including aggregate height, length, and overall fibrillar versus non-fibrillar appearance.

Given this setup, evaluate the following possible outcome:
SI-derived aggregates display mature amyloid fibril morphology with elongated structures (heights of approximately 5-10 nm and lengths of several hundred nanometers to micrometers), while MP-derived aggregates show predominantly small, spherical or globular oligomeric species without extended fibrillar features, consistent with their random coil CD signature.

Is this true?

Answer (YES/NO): NO